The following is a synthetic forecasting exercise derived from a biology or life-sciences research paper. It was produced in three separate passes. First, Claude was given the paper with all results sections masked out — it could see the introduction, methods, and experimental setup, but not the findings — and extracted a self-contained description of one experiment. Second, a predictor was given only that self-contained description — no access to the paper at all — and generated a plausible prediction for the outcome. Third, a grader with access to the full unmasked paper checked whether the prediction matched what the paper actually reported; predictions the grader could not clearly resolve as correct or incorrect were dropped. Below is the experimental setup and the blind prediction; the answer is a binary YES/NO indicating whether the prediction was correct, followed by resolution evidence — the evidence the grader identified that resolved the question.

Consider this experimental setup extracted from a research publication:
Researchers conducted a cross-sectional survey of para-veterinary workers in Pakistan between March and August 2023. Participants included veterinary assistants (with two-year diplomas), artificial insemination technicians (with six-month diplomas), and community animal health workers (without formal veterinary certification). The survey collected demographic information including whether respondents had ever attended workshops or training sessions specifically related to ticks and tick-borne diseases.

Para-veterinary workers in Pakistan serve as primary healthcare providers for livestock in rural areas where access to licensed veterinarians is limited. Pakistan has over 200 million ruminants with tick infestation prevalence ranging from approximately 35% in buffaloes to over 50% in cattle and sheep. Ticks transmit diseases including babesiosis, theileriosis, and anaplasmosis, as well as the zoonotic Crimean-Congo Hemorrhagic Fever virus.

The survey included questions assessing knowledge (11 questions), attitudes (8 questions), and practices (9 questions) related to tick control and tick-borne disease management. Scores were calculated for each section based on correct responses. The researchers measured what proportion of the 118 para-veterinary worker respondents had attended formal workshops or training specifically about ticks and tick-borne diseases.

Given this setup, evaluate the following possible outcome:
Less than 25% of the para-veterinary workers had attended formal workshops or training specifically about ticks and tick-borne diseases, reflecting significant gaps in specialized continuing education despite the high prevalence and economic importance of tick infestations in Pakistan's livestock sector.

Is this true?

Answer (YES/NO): NO